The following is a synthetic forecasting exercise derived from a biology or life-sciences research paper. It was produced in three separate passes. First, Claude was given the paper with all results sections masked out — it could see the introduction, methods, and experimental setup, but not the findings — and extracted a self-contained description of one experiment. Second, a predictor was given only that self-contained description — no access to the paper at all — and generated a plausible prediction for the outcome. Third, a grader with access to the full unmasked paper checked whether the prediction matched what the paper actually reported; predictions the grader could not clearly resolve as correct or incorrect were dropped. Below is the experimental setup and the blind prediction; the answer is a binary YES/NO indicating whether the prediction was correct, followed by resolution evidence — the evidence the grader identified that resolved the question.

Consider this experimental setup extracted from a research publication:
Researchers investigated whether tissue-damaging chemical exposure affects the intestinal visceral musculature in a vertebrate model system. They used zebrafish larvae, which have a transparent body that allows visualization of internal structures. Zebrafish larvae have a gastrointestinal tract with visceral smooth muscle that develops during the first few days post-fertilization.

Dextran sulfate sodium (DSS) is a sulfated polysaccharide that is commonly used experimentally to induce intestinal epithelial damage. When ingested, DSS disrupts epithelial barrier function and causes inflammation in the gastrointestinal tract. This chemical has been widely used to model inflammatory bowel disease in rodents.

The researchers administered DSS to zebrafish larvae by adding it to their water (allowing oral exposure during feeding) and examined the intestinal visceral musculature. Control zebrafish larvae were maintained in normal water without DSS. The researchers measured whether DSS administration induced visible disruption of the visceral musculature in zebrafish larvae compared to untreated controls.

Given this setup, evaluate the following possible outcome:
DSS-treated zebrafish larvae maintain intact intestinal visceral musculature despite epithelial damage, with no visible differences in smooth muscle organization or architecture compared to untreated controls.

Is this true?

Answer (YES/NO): NO